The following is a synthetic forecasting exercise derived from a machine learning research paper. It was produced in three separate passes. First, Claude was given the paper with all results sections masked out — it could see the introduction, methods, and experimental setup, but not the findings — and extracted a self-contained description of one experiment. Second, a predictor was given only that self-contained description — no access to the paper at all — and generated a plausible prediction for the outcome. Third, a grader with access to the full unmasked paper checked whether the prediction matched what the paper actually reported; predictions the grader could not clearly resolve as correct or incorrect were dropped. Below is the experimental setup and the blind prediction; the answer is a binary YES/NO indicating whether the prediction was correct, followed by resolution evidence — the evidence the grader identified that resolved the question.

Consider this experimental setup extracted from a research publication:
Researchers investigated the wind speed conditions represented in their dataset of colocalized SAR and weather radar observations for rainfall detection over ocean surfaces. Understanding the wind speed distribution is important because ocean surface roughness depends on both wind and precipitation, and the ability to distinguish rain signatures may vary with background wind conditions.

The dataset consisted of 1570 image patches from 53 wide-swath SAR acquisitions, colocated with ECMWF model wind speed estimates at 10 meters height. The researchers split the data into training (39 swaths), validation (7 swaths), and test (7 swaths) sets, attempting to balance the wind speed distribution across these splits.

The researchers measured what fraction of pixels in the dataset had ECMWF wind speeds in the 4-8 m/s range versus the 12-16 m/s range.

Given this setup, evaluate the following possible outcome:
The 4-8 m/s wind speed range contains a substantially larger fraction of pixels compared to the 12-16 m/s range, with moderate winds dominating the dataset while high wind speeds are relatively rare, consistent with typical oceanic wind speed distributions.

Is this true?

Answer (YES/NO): YES